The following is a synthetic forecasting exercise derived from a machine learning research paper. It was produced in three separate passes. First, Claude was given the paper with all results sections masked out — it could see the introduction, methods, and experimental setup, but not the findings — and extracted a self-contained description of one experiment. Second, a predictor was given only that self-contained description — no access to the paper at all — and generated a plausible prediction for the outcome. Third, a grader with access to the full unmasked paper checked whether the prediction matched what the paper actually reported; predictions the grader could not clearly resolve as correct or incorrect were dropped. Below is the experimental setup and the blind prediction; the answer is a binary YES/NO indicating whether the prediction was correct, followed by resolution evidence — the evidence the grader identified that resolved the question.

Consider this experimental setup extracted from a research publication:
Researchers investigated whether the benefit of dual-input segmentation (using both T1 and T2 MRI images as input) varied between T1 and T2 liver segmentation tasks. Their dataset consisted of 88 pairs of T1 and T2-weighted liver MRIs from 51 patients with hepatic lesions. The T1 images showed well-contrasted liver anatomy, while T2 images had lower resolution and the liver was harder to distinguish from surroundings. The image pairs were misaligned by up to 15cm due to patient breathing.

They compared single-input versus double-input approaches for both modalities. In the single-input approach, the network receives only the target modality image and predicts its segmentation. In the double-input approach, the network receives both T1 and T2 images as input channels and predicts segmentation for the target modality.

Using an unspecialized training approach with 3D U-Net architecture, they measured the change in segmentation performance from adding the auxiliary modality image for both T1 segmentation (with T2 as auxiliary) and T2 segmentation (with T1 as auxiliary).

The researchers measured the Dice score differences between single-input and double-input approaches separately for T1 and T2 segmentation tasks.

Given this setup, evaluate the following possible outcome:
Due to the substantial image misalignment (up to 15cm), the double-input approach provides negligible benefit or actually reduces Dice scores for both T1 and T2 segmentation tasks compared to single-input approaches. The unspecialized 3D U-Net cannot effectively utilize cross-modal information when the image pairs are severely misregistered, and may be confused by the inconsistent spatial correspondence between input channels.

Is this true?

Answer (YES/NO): YES